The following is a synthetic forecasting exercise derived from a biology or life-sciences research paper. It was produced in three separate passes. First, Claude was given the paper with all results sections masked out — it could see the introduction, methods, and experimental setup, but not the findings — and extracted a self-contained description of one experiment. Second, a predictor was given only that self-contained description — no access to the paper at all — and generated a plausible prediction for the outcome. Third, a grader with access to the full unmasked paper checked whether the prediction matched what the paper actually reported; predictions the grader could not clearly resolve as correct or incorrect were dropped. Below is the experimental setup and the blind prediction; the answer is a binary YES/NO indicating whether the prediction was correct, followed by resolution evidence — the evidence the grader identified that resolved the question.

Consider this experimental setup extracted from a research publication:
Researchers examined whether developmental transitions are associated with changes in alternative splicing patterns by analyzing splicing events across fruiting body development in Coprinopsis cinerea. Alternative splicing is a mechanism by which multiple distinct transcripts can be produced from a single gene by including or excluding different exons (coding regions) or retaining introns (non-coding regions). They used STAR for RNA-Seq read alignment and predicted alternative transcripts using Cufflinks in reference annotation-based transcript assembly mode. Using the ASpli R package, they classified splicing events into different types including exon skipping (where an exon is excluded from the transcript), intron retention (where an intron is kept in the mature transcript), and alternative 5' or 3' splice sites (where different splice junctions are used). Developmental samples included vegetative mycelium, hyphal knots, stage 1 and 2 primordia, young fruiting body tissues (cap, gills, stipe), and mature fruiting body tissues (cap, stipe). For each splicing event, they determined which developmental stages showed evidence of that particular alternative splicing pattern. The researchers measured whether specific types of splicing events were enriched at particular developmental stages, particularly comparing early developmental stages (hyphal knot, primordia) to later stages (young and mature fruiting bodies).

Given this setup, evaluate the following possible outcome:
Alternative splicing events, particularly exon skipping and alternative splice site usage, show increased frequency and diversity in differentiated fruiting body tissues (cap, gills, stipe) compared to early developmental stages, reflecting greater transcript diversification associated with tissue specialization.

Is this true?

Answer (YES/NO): NO